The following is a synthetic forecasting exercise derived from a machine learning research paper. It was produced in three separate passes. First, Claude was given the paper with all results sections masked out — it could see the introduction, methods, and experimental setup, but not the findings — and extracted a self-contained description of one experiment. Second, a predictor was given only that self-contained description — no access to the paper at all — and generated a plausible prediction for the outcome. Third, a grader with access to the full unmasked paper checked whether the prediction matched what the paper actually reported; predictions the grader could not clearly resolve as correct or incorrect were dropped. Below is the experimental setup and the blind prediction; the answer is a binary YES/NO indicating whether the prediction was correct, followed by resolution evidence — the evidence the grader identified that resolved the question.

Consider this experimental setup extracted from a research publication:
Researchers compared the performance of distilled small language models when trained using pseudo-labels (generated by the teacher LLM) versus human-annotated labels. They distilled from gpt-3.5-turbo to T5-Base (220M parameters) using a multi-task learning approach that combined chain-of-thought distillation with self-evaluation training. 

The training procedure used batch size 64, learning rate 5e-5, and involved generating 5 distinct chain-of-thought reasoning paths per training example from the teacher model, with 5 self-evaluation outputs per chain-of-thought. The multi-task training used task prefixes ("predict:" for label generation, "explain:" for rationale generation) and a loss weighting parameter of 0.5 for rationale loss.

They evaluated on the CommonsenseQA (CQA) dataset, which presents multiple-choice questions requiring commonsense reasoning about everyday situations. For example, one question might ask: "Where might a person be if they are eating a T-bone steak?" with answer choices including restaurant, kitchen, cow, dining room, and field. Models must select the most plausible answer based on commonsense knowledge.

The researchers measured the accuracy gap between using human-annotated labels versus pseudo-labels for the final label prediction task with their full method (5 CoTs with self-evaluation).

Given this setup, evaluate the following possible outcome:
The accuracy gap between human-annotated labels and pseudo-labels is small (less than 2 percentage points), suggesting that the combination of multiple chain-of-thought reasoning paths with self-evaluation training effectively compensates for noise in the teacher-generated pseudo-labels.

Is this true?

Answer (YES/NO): NO